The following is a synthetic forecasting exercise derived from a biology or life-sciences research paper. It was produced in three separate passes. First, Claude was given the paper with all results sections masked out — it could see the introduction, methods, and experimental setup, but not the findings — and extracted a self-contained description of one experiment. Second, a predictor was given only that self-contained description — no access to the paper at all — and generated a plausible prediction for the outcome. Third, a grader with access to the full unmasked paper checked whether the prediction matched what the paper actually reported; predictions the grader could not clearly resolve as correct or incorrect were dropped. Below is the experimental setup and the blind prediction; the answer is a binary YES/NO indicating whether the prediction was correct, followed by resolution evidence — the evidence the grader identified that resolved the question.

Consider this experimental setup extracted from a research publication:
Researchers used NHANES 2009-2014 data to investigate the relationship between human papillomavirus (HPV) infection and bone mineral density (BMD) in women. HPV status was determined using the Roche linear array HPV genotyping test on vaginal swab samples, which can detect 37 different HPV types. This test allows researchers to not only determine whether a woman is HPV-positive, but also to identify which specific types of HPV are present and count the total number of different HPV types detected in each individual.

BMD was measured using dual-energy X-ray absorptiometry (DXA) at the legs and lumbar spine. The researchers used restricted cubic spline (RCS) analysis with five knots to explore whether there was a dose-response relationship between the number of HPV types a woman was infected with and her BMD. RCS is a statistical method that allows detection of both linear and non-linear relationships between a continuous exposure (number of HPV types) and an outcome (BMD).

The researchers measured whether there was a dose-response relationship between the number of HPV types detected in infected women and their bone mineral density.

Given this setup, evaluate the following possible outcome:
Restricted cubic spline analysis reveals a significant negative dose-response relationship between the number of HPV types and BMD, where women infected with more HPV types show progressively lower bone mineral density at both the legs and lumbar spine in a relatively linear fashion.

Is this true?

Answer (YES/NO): NO